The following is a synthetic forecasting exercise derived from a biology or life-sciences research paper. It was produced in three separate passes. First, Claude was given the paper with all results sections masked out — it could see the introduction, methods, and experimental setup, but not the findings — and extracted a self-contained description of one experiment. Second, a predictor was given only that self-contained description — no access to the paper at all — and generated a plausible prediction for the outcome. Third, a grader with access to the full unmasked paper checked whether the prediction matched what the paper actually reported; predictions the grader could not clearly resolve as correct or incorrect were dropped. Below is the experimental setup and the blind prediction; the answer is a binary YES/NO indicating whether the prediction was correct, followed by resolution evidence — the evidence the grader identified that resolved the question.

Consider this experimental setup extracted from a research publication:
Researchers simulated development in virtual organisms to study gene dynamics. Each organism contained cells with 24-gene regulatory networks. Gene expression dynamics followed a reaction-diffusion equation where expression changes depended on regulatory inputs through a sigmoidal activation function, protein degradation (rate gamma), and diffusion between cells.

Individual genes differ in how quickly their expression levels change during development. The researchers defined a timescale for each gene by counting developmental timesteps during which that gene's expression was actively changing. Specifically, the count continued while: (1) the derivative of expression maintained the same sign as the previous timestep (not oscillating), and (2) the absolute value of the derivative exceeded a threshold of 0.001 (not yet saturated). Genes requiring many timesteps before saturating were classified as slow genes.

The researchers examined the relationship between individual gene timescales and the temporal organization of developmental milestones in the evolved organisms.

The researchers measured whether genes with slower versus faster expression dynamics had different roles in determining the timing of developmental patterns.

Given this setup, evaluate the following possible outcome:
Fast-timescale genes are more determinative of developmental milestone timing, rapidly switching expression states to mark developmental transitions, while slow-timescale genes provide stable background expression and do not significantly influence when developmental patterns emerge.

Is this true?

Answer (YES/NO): NO